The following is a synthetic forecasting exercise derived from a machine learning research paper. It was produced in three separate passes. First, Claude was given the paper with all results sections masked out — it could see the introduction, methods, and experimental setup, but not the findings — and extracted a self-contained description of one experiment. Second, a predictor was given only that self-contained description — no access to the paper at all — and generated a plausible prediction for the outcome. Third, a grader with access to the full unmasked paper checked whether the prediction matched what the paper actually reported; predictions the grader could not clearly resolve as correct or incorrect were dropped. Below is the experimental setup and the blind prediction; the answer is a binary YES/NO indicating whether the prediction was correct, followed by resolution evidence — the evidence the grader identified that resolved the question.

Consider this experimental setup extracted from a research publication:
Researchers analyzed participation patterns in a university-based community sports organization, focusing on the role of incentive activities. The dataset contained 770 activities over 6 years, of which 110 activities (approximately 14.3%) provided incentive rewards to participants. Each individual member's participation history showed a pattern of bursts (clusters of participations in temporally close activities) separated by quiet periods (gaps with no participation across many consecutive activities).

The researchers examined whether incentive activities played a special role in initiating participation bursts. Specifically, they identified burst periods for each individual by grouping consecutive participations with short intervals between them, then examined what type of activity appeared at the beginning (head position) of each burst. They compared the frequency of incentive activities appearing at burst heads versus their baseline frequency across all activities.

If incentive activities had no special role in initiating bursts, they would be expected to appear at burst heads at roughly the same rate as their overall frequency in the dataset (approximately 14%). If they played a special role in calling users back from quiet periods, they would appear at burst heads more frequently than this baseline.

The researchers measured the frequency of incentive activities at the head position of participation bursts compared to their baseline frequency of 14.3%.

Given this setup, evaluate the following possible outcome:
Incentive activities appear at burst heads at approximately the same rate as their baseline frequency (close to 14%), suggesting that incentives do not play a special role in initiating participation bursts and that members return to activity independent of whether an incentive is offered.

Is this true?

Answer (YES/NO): NO